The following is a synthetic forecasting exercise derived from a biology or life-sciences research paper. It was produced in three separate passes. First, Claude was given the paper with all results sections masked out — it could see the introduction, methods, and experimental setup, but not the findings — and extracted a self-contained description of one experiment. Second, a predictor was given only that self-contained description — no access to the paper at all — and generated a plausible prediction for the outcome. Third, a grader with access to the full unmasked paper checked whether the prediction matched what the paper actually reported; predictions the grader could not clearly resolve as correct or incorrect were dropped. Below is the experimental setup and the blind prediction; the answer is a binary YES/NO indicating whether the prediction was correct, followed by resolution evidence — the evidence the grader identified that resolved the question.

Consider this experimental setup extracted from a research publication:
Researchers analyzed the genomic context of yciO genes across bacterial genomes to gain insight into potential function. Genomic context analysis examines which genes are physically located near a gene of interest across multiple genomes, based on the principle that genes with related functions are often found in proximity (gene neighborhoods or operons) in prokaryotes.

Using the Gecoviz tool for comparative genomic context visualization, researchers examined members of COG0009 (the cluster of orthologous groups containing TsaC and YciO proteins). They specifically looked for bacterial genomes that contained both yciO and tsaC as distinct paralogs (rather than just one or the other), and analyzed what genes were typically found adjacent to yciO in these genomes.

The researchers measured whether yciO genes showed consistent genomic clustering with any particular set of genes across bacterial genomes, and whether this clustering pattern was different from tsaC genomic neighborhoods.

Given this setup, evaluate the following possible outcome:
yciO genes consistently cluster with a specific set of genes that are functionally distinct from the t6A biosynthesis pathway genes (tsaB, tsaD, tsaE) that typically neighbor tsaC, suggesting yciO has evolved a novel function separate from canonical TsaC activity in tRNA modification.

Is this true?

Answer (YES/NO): YES